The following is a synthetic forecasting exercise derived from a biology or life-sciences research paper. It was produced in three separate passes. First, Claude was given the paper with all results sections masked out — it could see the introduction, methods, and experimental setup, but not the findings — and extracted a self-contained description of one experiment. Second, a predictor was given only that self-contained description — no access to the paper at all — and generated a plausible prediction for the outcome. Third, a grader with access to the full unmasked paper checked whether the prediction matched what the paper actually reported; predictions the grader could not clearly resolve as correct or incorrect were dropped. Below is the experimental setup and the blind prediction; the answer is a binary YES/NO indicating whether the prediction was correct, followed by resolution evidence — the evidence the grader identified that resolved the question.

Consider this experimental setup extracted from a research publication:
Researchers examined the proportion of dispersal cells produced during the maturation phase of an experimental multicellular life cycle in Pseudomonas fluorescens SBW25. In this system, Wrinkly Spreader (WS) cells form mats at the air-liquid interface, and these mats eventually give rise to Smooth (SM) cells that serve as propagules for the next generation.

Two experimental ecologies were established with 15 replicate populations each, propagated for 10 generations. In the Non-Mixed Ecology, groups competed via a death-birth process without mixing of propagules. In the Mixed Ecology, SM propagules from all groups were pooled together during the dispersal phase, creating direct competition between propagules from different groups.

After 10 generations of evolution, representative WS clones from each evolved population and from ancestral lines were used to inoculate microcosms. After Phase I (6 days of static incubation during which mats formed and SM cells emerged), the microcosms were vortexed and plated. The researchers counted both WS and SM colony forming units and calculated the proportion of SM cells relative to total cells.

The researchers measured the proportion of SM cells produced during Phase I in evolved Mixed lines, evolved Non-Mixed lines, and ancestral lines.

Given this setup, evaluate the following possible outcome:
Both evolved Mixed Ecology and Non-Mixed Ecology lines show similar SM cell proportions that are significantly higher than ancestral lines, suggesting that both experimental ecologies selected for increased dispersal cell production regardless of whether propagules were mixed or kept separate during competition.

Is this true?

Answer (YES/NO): NO